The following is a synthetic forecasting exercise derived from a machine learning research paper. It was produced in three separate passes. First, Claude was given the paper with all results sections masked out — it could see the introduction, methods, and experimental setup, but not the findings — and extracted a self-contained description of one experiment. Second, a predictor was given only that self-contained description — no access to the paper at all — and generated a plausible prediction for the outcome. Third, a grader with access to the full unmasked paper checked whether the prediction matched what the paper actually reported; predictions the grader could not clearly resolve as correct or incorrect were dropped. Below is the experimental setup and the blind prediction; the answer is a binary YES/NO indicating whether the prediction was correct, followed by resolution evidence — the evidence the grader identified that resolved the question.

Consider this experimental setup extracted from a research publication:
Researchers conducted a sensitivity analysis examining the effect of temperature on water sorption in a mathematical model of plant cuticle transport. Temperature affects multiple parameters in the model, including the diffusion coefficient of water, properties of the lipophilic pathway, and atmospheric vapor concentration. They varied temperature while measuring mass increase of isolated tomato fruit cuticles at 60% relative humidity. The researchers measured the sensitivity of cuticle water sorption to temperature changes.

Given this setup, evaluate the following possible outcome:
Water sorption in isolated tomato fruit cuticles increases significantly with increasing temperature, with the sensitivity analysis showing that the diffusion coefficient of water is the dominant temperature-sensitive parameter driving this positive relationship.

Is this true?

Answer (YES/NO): NO